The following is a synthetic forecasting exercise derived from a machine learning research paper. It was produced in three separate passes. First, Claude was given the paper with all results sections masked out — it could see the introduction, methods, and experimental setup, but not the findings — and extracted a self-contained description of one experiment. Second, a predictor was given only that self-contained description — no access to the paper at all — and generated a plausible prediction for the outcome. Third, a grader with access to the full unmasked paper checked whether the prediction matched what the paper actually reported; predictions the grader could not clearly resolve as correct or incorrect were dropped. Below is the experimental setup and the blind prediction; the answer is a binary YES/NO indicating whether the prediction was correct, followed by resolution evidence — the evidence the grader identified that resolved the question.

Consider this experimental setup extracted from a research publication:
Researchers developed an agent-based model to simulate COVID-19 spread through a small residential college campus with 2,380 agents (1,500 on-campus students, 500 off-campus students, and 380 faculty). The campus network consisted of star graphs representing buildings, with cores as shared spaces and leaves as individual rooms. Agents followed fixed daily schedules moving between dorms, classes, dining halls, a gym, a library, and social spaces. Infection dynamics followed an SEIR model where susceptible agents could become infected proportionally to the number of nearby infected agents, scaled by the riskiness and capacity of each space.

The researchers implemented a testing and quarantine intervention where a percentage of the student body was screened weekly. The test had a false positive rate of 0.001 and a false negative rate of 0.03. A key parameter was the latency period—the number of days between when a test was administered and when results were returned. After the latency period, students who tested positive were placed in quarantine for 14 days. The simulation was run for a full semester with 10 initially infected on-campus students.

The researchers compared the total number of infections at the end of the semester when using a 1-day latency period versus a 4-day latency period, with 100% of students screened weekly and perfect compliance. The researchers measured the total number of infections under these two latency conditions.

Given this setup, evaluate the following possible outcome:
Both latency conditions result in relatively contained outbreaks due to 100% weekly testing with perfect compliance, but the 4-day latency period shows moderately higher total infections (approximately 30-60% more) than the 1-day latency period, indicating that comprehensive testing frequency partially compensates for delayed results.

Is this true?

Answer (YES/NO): NO